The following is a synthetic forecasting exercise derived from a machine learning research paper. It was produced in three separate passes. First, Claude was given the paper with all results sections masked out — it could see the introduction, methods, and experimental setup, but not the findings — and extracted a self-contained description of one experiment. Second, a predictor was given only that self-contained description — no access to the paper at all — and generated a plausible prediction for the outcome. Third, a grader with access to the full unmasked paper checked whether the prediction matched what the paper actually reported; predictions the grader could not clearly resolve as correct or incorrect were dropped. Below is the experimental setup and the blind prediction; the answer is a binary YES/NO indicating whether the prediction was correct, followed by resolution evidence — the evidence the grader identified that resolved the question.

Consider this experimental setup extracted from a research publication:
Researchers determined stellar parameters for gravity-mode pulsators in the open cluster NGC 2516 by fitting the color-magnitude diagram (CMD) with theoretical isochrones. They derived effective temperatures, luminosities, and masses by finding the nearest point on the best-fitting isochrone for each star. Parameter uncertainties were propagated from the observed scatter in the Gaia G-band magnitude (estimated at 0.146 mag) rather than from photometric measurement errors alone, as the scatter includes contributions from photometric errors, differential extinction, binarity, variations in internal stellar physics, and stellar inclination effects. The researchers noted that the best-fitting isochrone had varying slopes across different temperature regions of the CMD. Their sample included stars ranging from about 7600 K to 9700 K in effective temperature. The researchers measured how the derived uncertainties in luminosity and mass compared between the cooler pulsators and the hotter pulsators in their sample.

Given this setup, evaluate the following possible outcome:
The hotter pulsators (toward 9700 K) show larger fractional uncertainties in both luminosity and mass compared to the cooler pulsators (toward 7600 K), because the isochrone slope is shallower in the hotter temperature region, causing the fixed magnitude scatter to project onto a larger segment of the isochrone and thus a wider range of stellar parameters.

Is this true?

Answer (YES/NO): NO